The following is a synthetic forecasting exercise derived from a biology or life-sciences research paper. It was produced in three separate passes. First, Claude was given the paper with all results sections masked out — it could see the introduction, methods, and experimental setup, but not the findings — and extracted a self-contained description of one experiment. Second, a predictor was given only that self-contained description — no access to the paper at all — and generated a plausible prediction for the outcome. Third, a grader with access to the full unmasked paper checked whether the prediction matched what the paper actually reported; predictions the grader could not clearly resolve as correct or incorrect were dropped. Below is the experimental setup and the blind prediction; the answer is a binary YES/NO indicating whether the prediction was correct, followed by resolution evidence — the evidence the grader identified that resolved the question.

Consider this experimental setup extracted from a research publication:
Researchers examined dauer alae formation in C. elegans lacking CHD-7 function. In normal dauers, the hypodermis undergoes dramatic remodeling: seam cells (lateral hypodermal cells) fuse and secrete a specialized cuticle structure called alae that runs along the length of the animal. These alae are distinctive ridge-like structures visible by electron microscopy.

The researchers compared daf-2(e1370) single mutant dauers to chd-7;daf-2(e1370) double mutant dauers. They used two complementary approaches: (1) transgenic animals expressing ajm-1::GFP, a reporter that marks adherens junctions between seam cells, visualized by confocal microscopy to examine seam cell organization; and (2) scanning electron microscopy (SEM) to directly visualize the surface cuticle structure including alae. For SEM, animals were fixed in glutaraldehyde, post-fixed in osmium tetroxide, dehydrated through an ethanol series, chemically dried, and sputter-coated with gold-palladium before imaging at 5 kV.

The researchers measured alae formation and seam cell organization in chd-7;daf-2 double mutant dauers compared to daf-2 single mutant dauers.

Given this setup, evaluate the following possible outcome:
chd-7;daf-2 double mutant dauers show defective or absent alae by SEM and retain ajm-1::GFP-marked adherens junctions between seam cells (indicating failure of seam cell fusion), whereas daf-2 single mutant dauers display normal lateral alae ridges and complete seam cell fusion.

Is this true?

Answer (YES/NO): YES